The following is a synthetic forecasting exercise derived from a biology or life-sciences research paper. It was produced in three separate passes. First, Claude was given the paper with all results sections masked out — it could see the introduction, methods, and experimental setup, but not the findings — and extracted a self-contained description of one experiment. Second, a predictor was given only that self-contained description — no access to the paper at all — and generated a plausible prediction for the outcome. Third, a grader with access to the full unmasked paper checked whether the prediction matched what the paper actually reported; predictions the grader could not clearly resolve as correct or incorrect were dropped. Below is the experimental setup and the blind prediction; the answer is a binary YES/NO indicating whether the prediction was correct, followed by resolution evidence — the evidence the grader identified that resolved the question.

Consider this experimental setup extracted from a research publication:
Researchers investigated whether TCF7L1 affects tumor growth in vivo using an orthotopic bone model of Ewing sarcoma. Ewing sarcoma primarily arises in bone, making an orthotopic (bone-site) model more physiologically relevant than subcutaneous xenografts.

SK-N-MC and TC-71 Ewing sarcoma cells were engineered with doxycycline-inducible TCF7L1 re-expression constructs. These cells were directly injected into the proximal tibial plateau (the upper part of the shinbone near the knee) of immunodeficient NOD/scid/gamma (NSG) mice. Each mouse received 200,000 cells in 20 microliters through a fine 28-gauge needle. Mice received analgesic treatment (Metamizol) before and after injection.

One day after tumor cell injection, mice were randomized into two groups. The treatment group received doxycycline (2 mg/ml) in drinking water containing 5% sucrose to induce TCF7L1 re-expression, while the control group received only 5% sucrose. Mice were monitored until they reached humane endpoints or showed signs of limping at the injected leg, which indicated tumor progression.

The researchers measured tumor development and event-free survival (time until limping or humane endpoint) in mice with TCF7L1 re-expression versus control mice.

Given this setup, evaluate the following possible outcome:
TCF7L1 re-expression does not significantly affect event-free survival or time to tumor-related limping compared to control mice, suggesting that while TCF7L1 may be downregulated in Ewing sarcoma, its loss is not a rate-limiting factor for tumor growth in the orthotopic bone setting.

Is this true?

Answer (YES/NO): YES